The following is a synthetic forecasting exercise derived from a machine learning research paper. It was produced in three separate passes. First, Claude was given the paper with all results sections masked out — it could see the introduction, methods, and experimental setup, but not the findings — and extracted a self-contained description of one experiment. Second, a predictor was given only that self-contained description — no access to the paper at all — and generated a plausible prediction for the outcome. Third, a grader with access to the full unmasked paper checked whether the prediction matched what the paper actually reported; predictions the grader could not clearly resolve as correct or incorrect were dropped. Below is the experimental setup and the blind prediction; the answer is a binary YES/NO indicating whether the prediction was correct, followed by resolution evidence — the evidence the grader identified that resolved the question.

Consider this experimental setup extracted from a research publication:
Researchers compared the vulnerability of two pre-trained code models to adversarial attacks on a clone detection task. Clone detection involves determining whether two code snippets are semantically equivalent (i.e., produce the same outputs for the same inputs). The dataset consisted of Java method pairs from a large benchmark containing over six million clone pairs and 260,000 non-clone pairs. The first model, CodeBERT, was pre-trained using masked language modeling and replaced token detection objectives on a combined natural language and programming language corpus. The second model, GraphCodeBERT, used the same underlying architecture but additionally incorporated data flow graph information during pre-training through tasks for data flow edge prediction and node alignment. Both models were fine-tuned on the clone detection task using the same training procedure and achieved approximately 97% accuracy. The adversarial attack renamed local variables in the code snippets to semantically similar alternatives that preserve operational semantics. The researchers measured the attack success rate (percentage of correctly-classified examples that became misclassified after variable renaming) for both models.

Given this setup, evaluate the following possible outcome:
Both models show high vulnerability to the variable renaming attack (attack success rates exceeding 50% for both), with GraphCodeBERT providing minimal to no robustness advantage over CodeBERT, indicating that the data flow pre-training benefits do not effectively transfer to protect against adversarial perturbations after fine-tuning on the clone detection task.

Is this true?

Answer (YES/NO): NO